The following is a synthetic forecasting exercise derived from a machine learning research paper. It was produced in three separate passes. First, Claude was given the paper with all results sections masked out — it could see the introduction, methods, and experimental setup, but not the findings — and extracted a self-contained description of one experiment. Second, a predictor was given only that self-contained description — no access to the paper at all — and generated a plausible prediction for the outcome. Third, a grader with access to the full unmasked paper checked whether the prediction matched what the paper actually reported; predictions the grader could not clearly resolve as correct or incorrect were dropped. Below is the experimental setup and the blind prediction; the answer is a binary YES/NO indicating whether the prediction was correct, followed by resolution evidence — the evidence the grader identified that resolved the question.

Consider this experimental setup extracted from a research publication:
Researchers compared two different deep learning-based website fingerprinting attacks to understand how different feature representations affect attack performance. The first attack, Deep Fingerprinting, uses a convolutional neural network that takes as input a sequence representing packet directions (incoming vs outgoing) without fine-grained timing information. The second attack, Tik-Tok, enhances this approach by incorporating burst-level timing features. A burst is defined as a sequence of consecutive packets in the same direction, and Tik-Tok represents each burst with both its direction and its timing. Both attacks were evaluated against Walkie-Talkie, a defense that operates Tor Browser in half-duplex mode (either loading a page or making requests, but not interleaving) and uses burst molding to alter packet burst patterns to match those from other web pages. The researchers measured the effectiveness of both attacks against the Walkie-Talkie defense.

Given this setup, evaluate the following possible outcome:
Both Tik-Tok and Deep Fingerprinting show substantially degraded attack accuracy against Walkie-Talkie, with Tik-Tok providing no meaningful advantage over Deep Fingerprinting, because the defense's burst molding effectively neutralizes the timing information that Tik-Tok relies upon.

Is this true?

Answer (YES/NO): NO